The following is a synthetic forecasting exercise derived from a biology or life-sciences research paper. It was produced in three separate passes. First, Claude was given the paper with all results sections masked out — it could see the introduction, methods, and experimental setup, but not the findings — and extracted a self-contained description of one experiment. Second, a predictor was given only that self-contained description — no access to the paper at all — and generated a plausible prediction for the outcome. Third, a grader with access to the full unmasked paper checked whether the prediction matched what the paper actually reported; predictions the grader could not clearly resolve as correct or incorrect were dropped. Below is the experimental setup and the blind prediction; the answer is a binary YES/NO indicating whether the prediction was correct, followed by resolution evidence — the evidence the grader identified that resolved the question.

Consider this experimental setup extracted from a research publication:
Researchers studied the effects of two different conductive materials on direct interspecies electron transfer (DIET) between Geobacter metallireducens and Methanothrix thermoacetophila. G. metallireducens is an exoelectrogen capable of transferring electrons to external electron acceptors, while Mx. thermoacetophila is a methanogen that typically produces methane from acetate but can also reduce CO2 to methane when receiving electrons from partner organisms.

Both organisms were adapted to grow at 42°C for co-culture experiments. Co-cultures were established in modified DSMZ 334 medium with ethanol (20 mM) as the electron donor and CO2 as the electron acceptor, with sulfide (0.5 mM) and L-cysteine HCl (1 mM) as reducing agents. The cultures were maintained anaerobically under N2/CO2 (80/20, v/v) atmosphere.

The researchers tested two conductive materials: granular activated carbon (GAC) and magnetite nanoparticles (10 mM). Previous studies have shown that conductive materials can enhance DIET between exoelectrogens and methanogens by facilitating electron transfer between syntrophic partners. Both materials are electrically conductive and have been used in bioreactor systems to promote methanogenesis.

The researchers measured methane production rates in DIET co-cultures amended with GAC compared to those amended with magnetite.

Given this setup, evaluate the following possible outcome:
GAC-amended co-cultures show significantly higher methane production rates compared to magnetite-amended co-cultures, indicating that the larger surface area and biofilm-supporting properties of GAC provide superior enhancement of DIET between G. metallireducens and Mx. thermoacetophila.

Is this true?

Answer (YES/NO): NO